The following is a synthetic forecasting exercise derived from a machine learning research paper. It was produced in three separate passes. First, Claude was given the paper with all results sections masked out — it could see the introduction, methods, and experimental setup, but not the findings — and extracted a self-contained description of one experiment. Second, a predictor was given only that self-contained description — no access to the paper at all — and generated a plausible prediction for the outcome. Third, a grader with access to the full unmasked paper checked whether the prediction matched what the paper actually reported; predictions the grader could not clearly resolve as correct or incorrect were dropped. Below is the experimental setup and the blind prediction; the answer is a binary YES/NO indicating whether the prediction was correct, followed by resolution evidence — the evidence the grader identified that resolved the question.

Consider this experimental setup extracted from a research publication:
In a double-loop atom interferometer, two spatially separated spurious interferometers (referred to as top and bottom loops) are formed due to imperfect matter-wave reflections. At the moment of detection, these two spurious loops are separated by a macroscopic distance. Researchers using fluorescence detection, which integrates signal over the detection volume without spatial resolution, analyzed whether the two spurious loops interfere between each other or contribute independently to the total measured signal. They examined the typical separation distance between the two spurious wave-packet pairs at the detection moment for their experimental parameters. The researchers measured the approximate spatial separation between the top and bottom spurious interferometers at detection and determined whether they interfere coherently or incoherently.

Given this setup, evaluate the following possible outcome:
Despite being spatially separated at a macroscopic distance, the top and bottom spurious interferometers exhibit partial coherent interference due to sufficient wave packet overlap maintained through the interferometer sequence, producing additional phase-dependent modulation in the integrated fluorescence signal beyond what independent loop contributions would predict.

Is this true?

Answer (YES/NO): NO